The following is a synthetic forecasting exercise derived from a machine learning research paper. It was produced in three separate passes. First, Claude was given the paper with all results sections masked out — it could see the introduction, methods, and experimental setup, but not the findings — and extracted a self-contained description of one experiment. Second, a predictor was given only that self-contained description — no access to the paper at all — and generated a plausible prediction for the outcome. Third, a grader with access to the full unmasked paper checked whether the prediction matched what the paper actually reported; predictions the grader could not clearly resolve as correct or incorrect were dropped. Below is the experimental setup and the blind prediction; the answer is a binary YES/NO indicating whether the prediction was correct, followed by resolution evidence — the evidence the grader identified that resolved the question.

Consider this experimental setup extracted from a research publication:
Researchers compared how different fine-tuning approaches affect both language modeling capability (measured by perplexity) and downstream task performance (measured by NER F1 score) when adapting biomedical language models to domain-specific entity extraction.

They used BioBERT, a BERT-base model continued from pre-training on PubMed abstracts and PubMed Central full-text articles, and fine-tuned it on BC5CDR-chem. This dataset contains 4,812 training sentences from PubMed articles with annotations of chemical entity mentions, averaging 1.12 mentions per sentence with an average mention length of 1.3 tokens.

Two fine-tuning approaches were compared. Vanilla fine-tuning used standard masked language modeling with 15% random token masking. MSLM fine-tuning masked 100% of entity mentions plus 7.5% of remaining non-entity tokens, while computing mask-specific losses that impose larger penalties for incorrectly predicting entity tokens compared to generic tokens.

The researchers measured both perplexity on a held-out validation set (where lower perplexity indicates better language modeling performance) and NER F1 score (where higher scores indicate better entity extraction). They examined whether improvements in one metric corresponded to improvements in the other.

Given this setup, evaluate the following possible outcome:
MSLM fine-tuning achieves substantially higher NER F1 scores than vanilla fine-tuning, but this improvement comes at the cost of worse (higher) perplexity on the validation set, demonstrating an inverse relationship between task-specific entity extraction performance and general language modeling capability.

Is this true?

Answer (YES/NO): YES